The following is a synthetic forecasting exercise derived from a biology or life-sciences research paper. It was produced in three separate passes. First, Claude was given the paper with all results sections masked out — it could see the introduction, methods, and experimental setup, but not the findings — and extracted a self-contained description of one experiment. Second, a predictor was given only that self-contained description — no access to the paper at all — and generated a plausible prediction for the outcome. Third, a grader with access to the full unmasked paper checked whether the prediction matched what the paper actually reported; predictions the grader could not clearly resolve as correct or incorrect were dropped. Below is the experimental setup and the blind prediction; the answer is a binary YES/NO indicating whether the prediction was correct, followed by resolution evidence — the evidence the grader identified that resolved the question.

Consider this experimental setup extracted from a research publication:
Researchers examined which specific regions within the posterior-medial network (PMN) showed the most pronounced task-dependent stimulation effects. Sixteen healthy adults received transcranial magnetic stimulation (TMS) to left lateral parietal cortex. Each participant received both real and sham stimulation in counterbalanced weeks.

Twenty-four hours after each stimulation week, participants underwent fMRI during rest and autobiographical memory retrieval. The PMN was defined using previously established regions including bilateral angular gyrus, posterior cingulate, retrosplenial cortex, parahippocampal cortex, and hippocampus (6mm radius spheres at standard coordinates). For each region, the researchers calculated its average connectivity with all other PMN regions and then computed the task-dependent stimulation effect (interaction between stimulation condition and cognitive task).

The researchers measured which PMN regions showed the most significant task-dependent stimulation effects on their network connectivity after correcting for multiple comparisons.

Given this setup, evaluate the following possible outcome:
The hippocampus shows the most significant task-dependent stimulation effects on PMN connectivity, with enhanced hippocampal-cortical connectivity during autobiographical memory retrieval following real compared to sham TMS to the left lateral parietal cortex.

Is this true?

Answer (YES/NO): NO